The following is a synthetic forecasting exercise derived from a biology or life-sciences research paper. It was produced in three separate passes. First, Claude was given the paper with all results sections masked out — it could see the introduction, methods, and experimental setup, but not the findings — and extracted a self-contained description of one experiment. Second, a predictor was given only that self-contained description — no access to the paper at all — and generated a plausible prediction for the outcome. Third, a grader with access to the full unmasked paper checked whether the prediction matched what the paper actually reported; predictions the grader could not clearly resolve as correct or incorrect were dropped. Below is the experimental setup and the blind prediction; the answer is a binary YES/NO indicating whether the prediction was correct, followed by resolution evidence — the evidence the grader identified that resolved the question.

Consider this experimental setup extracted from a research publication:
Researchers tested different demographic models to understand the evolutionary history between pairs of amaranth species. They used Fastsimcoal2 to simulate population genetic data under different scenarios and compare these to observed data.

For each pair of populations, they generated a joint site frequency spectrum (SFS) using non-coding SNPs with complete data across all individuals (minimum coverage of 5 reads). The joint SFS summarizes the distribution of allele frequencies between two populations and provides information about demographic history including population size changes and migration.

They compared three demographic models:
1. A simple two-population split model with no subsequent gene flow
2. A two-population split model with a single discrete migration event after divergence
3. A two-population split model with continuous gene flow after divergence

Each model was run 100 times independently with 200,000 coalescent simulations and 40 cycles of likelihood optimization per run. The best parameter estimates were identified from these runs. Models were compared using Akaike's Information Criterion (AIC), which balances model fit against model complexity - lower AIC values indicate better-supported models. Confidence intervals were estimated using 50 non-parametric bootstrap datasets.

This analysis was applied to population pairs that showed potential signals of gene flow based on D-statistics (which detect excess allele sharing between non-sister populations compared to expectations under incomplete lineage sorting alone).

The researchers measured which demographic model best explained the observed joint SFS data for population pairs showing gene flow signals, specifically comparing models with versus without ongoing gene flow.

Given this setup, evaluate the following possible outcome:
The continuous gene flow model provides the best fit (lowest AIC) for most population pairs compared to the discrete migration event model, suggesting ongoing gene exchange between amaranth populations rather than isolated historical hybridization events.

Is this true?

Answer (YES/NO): YES